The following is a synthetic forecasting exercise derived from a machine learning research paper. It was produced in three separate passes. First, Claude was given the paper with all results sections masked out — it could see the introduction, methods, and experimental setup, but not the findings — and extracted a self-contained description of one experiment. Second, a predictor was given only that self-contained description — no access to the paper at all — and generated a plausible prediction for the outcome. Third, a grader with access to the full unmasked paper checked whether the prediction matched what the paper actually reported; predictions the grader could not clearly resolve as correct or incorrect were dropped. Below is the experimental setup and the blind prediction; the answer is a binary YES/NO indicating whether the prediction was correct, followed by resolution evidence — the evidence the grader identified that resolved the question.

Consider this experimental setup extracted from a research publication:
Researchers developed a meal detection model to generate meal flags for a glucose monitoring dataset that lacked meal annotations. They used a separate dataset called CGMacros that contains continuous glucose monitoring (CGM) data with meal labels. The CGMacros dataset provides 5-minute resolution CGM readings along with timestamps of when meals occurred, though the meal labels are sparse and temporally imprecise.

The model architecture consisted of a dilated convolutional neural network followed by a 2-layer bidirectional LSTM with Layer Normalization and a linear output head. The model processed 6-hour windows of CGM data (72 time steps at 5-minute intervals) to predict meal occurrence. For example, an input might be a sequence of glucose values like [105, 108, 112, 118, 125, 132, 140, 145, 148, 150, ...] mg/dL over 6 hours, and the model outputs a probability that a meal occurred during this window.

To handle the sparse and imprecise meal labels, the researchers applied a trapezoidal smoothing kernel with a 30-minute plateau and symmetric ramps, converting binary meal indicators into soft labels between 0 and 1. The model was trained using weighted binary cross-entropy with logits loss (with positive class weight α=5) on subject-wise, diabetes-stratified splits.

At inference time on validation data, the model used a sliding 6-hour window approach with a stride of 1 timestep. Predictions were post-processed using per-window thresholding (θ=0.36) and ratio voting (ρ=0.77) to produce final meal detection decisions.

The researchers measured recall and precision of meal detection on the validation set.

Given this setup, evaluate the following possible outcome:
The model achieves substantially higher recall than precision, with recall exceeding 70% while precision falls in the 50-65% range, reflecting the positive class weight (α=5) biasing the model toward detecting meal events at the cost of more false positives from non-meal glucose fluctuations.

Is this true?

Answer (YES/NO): NO